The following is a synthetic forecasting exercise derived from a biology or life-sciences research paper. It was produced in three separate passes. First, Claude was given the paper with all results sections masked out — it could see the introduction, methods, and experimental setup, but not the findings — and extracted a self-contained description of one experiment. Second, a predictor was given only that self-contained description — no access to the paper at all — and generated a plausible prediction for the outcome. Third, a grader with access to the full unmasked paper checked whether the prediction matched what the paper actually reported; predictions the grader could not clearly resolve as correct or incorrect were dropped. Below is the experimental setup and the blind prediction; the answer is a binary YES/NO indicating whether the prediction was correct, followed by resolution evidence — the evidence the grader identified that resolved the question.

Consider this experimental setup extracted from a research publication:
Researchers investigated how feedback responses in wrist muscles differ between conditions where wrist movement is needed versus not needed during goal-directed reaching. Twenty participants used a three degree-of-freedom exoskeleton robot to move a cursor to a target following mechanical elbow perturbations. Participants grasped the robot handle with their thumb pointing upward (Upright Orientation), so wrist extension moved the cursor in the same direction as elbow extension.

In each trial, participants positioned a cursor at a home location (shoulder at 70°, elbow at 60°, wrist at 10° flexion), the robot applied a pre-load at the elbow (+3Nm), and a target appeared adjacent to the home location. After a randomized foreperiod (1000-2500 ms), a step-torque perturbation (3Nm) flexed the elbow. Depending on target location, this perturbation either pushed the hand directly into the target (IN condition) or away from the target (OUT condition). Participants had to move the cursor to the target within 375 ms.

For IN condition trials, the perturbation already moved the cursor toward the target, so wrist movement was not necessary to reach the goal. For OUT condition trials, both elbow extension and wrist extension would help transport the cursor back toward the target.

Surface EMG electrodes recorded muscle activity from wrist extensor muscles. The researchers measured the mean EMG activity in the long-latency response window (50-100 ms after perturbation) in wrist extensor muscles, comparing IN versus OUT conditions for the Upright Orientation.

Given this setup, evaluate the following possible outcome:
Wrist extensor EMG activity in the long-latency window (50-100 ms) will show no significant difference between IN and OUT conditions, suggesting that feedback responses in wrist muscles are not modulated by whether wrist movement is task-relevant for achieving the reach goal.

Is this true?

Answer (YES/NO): NO